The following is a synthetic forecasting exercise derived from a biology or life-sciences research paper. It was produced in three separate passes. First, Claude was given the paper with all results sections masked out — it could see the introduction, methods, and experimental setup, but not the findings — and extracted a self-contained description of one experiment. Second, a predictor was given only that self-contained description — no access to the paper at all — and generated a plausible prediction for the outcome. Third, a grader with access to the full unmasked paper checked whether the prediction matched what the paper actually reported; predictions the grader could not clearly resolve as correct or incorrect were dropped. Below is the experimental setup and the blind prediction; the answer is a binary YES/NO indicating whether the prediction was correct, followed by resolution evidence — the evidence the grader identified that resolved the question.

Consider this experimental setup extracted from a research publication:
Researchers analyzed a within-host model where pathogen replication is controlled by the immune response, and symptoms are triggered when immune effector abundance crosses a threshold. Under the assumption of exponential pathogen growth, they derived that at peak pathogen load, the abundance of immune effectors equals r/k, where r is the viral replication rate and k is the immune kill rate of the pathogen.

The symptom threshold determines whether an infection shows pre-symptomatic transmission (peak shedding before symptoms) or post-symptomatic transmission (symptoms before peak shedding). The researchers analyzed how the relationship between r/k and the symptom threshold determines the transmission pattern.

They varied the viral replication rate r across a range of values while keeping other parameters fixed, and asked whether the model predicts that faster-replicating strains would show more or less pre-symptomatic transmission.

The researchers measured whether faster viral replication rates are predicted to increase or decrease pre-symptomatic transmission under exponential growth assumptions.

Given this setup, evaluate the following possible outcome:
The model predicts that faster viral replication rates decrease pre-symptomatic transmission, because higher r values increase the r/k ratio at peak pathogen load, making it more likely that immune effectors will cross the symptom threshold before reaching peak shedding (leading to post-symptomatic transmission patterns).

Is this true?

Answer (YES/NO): YES